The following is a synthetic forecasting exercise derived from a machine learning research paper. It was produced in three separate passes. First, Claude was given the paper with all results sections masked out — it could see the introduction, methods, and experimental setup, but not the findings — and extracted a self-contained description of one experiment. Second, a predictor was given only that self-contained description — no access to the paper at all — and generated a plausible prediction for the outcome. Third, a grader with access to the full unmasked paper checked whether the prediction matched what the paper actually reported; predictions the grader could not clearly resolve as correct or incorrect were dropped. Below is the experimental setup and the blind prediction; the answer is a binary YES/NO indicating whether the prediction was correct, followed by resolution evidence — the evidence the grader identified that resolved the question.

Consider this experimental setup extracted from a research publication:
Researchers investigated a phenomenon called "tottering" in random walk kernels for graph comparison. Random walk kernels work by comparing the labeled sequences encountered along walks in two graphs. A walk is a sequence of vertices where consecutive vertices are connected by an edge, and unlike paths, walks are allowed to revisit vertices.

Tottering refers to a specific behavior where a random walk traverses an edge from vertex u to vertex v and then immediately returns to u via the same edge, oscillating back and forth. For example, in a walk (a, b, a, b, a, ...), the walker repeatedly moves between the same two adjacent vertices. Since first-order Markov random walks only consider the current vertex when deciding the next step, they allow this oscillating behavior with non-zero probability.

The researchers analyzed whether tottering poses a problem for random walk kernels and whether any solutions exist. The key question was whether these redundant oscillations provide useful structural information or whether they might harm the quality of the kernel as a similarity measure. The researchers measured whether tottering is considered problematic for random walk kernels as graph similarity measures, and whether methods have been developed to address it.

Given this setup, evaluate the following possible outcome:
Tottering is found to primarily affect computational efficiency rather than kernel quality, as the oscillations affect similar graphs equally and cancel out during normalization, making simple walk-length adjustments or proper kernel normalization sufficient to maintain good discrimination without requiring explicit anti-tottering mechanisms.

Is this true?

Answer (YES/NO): NO